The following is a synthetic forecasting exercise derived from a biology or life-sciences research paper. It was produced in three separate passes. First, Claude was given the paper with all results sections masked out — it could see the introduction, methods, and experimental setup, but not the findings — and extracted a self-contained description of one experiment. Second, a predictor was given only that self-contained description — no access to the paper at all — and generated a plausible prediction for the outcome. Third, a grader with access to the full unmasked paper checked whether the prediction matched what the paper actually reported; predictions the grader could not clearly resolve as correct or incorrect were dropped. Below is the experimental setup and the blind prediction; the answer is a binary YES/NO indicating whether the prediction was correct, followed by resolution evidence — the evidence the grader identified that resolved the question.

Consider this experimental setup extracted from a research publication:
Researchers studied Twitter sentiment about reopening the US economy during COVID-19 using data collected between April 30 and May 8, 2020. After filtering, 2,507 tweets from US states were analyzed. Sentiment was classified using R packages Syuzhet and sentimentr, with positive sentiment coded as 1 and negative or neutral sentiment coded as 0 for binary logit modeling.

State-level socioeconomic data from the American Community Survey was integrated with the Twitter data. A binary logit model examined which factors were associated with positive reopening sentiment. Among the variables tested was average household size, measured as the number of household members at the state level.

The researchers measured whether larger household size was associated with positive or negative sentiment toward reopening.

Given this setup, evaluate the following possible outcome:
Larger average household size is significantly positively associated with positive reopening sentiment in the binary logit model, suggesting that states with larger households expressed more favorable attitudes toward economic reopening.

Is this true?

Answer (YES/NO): NO